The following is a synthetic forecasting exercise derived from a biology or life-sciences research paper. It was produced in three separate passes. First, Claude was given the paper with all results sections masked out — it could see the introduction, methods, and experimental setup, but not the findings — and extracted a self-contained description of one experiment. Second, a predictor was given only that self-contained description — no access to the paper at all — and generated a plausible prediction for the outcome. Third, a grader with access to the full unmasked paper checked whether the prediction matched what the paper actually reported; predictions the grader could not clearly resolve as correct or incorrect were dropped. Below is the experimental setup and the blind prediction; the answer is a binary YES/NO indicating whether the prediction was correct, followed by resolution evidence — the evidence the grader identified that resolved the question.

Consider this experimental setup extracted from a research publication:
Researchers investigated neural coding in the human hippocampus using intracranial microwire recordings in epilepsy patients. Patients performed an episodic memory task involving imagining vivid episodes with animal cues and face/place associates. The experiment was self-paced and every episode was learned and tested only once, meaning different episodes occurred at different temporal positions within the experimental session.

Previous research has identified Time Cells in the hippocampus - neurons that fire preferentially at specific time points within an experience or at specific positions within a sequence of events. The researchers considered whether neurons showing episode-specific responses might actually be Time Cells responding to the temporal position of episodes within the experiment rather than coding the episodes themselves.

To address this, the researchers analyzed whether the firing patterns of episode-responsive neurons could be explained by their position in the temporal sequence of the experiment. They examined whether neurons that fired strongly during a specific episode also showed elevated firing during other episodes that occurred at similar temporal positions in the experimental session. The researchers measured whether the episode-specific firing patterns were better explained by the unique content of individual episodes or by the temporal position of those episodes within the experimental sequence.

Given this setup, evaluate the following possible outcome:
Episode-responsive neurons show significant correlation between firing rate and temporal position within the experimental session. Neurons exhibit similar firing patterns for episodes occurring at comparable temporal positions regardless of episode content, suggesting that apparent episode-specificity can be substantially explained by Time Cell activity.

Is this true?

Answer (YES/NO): NO